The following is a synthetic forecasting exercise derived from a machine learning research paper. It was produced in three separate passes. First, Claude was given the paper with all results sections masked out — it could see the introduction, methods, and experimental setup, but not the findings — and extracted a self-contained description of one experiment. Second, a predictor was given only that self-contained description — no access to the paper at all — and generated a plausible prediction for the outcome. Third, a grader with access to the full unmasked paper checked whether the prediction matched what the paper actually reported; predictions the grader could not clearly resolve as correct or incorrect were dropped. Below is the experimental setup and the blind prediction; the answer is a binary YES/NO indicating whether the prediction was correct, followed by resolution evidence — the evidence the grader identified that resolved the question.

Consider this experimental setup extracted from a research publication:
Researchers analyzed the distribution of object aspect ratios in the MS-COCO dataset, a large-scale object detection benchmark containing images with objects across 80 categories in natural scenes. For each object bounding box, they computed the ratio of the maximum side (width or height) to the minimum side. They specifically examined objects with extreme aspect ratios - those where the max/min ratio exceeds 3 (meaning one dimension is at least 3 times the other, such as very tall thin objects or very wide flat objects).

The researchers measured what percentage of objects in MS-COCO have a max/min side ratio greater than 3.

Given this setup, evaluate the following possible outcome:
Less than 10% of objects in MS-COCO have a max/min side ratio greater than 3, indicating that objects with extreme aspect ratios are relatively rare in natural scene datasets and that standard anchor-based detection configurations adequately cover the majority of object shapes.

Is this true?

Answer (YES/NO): NO